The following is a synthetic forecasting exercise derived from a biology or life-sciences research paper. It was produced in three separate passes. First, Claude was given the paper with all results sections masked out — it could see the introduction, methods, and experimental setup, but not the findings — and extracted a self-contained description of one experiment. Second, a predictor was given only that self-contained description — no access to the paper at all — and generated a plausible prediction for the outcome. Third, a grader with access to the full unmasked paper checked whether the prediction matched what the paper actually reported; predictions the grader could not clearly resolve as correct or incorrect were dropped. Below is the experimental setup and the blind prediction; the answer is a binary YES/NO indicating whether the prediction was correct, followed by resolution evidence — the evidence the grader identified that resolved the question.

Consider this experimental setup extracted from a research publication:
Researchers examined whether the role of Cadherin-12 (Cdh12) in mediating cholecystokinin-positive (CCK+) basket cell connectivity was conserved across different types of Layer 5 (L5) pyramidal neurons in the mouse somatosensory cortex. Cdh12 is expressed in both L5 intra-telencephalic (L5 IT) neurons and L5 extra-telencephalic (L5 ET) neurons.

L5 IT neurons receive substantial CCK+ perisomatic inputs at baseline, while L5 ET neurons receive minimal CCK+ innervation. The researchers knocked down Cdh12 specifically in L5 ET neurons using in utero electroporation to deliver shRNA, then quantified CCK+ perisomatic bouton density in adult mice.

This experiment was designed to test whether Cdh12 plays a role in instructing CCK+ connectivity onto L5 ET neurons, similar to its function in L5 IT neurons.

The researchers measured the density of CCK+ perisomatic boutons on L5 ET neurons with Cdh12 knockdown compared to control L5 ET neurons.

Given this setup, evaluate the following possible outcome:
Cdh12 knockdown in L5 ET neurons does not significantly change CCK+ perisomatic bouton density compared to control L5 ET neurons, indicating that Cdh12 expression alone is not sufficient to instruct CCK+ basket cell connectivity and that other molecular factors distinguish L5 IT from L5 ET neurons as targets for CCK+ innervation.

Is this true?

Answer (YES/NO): YES